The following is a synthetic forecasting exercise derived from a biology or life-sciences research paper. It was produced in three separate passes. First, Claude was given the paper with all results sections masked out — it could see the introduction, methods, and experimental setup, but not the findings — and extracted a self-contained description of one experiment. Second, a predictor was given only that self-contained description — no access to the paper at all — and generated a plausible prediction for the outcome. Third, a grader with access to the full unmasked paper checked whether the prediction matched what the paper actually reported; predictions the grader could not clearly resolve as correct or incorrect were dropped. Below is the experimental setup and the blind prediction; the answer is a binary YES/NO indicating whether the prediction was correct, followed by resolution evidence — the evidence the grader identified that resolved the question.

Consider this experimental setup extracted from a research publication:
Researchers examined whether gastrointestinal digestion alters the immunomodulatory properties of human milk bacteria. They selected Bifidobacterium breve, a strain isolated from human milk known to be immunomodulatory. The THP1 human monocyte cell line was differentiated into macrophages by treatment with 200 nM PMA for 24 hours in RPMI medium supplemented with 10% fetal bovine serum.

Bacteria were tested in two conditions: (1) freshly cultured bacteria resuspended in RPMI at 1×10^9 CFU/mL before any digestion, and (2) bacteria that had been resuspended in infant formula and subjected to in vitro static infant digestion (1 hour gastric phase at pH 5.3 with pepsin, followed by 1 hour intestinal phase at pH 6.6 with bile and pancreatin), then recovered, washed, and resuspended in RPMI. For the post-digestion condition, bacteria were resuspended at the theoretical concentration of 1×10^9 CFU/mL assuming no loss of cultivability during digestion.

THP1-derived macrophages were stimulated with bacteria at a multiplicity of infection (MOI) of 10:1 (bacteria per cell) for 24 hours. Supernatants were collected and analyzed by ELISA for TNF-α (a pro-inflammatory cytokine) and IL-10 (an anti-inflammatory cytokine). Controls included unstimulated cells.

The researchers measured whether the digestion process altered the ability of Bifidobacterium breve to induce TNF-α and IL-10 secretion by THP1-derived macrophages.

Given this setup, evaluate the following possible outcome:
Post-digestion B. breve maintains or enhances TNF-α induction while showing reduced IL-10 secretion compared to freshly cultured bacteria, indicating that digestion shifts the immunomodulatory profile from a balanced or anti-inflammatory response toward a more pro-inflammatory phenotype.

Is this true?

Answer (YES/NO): NO